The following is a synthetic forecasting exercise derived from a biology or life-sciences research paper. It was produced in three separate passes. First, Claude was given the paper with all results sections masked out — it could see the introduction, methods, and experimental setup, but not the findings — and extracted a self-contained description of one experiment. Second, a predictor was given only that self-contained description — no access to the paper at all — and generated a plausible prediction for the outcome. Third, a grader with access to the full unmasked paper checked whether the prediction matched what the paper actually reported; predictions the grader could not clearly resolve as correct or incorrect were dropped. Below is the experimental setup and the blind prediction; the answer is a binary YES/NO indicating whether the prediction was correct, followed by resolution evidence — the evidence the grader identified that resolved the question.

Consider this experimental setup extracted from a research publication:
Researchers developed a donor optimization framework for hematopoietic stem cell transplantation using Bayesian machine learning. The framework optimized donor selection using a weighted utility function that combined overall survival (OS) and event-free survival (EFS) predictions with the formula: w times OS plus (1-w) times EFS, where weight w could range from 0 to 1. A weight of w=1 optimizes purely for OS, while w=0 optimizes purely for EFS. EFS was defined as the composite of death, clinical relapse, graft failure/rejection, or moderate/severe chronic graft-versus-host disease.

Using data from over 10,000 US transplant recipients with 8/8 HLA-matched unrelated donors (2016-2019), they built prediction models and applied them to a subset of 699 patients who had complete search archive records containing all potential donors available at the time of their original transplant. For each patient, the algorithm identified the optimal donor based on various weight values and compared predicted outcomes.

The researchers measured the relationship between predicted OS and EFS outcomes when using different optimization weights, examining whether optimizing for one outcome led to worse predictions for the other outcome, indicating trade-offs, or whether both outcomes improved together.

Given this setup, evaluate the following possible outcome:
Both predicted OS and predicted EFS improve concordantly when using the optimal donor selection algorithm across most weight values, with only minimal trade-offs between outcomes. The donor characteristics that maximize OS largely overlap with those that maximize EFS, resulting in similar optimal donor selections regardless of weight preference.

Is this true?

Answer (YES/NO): NO